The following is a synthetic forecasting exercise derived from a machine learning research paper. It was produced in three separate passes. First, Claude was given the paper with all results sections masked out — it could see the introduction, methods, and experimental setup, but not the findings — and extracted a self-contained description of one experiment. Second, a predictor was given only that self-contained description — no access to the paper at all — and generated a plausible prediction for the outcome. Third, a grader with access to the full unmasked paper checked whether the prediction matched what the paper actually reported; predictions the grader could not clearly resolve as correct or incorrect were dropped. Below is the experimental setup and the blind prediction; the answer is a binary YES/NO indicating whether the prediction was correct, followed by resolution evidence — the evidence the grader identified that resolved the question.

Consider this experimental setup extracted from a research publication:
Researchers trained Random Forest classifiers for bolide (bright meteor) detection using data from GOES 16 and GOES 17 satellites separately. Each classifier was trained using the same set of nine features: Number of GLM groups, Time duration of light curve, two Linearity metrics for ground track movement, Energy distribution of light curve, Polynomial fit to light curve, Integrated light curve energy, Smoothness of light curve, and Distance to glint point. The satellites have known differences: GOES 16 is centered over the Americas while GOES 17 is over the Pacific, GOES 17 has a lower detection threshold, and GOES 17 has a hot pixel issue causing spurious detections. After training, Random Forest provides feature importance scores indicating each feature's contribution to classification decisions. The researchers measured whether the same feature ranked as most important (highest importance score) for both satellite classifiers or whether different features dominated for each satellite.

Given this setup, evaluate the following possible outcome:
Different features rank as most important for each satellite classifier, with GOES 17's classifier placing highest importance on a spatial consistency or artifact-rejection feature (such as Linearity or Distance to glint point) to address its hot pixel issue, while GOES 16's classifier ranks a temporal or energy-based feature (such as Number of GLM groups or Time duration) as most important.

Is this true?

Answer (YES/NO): NO